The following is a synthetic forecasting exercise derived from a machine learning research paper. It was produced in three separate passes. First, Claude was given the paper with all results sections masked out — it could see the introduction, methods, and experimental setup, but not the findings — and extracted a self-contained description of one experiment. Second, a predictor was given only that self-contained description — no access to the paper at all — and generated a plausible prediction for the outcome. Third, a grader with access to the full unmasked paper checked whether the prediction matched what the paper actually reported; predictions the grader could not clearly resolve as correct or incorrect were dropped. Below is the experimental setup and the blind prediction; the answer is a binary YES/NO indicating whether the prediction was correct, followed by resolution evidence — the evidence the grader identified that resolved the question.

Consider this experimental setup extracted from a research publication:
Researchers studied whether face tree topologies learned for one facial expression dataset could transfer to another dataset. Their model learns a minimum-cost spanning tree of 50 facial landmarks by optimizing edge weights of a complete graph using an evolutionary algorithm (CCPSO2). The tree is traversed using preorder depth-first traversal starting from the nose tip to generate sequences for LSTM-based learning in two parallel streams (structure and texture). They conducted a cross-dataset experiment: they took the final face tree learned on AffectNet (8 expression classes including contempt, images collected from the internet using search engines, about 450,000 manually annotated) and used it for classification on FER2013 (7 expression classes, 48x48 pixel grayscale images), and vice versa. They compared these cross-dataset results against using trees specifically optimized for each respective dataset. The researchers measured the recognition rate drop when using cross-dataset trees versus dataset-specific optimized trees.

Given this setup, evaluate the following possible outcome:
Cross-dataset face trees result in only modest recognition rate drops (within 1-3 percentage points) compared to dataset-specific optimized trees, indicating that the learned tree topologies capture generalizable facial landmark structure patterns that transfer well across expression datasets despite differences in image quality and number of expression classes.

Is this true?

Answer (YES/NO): YES